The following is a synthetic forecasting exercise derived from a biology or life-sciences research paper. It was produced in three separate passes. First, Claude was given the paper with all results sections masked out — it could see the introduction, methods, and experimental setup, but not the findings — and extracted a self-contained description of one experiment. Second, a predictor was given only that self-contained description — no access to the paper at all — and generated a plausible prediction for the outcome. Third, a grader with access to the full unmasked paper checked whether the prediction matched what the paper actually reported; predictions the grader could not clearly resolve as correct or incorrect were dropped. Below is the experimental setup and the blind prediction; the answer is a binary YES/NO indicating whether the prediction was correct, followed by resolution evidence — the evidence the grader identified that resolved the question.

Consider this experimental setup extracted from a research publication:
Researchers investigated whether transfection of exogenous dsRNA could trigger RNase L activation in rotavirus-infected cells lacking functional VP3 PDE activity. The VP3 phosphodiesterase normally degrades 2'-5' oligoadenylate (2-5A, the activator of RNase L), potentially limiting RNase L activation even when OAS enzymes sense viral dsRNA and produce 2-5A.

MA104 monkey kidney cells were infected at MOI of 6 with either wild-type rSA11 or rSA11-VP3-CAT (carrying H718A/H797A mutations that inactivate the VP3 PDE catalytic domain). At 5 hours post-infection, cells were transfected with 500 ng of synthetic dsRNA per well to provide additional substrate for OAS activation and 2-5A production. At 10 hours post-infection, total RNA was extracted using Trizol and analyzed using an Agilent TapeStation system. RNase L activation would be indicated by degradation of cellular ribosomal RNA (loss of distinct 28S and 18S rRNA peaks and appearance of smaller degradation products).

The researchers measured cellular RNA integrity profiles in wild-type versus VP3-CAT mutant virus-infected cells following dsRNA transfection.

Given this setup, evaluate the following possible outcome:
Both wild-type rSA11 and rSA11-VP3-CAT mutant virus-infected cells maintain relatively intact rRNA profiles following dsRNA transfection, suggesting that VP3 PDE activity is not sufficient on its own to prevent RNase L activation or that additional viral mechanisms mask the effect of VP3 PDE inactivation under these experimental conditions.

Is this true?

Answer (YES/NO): YES